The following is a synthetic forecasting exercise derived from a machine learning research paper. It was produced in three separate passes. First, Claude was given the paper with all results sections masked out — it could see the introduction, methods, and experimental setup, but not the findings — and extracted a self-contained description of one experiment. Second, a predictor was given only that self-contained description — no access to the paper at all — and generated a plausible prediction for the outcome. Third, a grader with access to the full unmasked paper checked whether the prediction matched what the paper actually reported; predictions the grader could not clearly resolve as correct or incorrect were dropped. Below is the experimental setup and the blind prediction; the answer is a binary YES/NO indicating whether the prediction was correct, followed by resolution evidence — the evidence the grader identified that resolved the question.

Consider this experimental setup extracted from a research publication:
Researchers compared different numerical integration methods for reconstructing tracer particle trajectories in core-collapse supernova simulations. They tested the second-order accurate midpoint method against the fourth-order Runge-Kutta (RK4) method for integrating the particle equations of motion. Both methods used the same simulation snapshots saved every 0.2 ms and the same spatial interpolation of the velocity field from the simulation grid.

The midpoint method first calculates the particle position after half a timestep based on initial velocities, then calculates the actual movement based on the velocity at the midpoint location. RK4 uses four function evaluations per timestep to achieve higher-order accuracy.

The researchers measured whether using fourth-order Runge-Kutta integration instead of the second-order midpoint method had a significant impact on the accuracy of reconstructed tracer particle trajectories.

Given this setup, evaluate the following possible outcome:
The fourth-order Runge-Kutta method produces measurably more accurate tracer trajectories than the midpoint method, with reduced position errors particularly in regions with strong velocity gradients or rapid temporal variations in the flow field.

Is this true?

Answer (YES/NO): NO